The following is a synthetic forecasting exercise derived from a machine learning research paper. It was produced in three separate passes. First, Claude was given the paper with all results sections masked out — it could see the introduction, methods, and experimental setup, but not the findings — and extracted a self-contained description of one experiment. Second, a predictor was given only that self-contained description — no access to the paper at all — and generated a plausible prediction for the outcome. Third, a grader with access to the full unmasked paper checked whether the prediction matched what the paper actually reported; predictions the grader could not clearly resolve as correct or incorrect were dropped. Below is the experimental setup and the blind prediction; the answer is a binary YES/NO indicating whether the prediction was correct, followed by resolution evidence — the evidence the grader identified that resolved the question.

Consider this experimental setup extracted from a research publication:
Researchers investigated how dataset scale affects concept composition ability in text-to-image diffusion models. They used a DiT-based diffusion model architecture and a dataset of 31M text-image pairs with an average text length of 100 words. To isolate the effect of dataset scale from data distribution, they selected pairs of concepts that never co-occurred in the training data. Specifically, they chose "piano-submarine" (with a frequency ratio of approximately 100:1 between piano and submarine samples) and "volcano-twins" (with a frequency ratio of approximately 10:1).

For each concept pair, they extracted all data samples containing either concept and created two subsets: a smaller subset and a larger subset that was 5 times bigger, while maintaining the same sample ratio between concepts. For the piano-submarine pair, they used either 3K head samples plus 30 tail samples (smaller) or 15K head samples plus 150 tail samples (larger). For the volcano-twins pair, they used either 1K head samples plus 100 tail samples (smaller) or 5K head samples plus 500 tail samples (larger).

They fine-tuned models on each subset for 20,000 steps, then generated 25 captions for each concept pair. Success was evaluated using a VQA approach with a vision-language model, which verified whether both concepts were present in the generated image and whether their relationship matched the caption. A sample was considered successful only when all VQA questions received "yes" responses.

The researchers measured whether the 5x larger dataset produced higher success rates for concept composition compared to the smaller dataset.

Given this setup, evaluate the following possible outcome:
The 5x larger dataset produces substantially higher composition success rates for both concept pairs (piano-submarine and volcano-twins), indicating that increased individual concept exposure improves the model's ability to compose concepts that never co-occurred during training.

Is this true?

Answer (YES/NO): NO